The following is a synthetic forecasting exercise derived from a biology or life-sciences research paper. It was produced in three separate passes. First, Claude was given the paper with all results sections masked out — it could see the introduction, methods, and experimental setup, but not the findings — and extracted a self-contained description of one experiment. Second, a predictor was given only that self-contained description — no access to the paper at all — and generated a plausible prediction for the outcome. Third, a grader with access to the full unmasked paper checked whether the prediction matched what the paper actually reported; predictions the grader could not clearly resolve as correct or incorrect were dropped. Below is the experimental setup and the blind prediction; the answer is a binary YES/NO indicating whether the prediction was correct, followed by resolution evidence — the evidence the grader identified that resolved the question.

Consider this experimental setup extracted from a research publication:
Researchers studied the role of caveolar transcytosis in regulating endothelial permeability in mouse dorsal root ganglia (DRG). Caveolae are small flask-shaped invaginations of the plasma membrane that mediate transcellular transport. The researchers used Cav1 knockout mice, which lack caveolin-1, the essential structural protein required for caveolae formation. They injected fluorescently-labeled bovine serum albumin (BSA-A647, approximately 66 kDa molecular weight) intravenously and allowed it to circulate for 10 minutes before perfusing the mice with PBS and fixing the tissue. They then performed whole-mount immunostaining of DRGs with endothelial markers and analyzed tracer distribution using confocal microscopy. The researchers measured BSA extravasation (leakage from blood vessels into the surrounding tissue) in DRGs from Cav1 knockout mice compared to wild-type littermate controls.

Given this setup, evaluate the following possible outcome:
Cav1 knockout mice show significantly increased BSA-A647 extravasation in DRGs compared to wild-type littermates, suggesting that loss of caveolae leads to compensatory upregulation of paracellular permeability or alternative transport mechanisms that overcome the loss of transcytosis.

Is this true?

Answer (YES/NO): NO